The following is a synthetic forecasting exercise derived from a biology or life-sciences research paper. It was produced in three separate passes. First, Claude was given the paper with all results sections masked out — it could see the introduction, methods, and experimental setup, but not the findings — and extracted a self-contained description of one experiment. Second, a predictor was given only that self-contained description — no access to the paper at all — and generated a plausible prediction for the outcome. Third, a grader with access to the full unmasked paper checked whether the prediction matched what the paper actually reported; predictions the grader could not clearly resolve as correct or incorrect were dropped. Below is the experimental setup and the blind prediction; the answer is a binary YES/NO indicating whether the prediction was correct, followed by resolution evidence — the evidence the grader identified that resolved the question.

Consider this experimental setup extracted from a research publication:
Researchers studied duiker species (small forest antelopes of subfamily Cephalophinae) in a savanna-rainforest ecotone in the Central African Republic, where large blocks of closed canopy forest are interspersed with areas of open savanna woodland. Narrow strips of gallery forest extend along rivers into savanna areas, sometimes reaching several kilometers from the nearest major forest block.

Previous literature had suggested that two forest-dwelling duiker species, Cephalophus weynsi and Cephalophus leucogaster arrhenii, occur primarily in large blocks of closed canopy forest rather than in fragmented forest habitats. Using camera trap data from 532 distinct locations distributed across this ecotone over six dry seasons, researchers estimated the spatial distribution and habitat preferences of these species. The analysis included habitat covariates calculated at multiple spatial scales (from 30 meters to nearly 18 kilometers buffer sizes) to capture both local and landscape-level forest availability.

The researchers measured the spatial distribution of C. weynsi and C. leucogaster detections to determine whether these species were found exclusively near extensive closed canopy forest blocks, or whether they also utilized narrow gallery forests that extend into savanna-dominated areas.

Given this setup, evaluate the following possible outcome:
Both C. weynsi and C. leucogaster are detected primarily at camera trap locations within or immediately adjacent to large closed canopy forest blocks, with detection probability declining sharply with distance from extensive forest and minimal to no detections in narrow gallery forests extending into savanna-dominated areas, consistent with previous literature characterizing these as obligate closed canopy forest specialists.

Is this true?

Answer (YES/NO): NO